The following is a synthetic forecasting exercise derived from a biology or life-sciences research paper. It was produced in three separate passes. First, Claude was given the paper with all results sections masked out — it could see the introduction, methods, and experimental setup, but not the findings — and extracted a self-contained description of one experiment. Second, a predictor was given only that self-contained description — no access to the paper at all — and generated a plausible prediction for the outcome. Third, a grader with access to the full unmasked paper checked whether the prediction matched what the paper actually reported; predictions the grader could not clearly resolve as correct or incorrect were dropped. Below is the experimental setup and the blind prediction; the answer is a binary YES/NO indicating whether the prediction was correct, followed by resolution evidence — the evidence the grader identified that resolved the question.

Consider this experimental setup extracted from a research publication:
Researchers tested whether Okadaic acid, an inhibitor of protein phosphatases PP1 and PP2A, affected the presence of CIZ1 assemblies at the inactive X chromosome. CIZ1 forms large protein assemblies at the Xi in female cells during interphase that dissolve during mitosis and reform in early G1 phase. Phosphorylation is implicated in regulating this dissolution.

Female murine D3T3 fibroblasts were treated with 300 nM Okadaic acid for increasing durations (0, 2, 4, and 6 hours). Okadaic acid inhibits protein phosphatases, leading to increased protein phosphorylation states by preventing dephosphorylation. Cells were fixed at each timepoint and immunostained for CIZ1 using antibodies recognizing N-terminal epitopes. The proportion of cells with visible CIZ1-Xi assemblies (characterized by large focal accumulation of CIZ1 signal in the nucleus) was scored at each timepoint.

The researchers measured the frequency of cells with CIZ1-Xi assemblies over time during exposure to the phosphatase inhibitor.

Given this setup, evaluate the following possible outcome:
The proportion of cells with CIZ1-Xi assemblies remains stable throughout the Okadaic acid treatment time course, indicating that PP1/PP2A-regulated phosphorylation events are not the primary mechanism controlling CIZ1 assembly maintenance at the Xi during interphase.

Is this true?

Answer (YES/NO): NO